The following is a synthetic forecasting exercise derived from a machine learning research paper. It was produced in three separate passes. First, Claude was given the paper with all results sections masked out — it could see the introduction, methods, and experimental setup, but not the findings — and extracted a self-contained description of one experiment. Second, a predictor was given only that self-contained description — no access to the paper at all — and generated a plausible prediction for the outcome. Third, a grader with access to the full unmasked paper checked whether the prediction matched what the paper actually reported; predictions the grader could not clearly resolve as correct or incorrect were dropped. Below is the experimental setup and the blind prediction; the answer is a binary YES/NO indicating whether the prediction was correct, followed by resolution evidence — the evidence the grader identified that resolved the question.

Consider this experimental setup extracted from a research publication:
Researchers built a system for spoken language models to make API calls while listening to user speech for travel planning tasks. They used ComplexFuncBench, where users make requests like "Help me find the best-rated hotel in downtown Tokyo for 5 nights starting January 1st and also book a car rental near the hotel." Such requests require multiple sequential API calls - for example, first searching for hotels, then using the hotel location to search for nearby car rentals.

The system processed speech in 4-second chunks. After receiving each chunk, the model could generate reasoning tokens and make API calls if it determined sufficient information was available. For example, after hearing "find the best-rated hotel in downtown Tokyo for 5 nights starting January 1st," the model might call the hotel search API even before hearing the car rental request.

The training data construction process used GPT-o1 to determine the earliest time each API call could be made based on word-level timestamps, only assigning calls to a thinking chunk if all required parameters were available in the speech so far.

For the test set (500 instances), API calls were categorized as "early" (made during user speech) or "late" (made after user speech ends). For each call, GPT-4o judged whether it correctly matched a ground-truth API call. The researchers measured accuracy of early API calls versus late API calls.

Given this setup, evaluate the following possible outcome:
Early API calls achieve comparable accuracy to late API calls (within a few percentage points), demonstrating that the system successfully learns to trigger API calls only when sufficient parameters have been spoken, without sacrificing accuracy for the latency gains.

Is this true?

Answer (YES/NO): NO